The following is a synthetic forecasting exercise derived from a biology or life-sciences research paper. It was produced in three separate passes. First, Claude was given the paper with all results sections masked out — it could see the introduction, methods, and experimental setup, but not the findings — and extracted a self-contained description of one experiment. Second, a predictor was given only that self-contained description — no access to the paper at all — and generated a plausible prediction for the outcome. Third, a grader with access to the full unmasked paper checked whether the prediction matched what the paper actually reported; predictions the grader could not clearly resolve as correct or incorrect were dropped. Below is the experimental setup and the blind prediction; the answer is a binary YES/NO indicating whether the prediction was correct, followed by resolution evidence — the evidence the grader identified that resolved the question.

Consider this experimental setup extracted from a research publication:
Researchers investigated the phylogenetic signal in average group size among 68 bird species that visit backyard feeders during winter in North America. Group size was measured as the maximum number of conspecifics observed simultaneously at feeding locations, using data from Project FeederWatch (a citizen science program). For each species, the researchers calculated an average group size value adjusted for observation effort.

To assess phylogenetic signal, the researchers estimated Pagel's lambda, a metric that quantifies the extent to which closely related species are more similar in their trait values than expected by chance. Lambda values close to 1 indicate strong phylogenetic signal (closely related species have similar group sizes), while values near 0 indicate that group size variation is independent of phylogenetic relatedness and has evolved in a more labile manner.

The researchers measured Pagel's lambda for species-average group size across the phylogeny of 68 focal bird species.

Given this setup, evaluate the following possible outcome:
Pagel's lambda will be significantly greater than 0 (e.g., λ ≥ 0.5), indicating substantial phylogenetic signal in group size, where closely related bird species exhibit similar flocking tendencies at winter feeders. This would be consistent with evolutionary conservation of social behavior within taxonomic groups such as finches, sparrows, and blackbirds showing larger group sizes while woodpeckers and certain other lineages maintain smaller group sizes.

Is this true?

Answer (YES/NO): YES